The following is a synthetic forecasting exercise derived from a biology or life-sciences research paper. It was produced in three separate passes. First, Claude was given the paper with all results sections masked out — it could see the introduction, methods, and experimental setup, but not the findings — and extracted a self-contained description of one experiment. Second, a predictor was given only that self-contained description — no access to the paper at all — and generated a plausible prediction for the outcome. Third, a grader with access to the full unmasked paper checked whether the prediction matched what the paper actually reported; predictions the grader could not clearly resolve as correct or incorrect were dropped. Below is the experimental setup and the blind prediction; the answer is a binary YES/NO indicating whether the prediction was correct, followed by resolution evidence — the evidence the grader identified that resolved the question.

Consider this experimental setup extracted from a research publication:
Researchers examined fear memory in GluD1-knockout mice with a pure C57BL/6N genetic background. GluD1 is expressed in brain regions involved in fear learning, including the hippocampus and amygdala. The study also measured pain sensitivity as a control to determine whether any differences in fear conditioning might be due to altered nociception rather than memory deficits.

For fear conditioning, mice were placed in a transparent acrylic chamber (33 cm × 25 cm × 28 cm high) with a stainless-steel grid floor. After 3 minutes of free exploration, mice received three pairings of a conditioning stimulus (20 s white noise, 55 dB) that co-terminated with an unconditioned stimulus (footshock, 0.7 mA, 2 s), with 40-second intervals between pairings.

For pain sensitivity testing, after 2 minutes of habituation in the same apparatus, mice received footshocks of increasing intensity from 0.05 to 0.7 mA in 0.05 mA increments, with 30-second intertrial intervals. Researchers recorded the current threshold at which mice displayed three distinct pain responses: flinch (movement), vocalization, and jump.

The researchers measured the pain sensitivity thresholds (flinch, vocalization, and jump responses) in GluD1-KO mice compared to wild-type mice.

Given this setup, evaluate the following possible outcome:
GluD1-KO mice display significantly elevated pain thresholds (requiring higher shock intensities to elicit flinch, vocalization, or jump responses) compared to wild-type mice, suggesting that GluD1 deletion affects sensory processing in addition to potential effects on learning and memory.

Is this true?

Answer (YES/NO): NO